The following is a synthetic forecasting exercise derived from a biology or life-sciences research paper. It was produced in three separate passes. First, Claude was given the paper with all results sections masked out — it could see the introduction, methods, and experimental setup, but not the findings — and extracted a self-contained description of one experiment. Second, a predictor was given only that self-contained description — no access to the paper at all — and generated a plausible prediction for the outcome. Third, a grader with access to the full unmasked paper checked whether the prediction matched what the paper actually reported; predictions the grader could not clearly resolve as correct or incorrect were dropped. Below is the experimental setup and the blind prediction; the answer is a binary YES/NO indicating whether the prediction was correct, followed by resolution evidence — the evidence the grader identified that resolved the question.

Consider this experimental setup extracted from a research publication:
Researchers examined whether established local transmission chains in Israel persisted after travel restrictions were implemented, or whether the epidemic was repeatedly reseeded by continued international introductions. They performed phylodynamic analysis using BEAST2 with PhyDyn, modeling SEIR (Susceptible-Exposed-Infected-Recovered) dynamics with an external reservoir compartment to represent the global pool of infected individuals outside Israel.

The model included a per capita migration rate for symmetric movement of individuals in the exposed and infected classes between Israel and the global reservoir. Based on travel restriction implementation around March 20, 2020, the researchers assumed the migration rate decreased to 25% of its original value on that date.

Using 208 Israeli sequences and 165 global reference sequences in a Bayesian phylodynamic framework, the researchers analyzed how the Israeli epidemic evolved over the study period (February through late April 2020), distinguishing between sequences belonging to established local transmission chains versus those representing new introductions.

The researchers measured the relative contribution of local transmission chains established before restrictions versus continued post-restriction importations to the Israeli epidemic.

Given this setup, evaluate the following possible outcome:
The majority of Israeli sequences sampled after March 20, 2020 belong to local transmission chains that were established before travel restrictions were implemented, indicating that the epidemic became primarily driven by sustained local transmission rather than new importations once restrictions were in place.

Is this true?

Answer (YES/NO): YES